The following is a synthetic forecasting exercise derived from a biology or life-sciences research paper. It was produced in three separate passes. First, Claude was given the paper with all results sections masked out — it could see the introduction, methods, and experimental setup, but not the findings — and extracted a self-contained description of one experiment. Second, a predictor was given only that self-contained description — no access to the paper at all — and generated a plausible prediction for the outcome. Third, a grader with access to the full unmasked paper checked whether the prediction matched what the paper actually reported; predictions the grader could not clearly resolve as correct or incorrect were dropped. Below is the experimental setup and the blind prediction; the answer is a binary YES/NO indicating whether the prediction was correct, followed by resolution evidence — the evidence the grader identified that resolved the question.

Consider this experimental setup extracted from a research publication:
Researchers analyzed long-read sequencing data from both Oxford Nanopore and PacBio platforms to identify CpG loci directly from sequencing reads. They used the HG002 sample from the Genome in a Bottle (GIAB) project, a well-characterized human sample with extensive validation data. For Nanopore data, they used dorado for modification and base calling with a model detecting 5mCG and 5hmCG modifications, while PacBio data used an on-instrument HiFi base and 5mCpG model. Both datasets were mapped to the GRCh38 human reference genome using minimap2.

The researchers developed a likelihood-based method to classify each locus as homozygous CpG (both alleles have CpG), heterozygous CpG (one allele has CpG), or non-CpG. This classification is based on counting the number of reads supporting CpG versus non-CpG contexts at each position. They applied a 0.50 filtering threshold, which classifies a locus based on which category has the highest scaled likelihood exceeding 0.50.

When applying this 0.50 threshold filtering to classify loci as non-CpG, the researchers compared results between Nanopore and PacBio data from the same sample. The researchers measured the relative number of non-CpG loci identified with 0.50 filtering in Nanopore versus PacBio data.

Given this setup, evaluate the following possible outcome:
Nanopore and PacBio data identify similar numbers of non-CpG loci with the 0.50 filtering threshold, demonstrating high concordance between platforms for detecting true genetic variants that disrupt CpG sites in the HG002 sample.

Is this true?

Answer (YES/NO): NO